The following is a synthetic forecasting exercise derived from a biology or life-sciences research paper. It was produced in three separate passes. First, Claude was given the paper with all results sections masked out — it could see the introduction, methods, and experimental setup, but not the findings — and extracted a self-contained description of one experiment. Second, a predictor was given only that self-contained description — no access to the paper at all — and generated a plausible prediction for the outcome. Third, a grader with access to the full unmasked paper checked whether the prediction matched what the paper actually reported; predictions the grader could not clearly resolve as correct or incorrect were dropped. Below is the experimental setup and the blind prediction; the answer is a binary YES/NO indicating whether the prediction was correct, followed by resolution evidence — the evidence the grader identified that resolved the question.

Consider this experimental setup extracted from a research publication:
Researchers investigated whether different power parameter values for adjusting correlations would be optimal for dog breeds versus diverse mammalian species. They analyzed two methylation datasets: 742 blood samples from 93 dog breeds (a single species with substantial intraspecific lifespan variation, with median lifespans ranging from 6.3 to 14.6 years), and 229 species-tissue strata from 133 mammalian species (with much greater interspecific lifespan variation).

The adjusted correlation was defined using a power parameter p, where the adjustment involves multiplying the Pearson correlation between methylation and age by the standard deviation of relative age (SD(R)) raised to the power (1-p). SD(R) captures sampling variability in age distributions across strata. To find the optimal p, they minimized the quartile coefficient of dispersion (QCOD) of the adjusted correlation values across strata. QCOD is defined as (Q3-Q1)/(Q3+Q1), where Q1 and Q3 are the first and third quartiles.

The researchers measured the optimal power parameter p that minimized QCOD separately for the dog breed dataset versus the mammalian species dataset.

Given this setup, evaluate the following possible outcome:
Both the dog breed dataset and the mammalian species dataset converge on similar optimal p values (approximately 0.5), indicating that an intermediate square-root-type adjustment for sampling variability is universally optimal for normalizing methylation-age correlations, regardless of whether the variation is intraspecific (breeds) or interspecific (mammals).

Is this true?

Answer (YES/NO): NO